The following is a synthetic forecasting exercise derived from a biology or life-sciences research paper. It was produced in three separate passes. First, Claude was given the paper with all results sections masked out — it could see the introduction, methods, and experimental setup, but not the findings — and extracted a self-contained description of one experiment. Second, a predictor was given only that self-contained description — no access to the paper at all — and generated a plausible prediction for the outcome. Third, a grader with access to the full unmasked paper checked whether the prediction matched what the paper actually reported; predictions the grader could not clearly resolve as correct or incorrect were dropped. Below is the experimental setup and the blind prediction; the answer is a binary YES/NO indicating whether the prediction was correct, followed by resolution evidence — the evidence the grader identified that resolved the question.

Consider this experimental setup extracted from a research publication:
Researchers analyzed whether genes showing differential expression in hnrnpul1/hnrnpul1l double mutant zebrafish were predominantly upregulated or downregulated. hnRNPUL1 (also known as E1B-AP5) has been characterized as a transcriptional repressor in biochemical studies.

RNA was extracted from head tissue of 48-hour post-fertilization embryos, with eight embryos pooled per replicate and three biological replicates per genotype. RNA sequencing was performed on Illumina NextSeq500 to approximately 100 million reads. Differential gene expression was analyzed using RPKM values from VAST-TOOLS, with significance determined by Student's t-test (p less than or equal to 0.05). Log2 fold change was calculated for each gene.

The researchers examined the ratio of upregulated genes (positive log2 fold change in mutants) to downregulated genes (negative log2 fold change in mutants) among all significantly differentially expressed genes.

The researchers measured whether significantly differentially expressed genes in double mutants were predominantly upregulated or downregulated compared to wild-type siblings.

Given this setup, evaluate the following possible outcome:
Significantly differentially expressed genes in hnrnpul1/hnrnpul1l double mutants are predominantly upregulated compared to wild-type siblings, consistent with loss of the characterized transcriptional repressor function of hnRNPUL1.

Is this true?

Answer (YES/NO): NO